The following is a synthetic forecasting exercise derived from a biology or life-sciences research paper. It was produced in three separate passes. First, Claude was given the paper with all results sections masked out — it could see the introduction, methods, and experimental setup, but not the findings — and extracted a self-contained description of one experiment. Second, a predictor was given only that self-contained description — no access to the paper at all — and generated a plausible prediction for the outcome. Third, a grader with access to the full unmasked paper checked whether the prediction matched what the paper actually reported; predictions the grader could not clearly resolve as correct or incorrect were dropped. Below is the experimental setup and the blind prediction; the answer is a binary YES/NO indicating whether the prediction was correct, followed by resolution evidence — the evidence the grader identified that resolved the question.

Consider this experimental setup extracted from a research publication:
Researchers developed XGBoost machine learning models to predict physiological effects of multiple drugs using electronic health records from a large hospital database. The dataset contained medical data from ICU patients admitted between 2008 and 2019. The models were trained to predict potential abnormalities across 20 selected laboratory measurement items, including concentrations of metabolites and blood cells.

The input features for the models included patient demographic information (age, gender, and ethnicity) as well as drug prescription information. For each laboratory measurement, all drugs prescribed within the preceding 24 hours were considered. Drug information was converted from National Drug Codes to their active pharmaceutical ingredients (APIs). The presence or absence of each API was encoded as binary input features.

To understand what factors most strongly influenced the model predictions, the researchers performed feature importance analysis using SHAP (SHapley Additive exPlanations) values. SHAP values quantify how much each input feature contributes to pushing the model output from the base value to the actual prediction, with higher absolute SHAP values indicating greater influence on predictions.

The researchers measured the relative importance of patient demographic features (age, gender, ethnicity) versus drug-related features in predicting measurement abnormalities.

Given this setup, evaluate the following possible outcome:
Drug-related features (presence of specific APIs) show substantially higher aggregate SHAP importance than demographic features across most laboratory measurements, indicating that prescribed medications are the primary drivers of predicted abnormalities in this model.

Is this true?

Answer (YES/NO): NO